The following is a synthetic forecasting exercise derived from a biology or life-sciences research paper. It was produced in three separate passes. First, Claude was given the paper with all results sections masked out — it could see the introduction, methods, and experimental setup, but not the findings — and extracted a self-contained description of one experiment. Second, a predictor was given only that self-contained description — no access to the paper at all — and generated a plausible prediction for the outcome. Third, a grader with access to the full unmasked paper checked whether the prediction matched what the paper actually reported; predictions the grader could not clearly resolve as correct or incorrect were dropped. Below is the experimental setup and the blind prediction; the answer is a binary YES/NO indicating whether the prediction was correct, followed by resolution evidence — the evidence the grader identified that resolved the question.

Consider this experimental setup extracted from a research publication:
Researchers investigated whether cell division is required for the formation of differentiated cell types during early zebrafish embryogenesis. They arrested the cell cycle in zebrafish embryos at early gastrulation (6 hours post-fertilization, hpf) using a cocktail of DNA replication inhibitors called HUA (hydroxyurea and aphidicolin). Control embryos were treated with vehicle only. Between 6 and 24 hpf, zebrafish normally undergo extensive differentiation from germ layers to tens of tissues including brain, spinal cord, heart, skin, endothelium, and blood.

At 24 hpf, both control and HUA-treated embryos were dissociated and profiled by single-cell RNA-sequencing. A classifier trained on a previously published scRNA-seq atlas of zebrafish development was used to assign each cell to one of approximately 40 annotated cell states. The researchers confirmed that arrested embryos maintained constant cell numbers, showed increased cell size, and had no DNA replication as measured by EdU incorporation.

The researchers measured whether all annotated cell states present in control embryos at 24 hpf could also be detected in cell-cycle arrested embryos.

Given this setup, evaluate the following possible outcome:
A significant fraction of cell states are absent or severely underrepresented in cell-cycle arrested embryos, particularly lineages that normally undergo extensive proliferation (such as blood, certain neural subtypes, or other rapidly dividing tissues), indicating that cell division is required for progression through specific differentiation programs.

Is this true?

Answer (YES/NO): NO